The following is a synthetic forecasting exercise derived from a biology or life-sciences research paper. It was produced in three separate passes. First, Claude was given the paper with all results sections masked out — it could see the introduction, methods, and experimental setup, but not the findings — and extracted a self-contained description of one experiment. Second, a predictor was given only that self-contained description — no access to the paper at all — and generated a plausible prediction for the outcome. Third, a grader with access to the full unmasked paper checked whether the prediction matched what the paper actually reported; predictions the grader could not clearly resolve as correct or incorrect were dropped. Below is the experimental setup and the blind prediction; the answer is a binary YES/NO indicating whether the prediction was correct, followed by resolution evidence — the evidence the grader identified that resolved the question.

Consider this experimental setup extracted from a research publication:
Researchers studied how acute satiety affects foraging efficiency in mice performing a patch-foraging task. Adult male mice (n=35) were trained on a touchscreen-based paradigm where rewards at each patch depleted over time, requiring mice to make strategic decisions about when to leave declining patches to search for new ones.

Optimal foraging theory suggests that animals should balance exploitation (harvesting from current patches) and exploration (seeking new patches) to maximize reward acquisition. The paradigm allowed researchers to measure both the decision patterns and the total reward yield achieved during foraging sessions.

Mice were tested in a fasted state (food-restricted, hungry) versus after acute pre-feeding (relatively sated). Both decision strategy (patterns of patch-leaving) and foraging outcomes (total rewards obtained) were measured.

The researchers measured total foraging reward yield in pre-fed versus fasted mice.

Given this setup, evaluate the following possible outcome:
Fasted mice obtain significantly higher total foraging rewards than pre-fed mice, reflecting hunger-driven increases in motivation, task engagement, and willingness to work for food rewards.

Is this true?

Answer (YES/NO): YES